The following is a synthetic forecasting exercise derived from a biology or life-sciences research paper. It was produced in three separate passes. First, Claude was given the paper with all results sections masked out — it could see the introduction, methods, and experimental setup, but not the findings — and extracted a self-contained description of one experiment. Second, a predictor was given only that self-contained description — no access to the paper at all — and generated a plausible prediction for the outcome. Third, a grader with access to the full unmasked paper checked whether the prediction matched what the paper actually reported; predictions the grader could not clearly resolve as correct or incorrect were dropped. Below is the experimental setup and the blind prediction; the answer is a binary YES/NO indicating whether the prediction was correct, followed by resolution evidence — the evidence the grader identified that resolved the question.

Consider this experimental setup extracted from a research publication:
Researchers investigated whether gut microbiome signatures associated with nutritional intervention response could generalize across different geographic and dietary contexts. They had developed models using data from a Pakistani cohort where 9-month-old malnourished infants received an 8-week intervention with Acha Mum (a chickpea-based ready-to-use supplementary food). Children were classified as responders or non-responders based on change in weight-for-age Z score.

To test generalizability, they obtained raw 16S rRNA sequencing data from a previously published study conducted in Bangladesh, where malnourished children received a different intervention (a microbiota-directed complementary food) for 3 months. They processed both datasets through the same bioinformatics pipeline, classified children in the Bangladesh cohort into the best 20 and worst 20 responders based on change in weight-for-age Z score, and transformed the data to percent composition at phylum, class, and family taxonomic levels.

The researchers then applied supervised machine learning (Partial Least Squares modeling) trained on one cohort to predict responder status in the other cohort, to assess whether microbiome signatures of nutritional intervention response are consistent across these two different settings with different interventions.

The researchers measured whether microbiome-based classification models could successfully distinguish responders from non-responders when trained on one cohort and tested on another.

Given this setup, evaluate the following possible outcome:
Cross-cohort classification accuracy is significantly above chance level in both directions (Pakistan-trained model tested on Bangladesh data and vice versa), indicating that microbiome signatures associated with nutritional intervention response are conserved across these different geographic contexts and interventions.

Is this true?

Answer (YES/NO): NO